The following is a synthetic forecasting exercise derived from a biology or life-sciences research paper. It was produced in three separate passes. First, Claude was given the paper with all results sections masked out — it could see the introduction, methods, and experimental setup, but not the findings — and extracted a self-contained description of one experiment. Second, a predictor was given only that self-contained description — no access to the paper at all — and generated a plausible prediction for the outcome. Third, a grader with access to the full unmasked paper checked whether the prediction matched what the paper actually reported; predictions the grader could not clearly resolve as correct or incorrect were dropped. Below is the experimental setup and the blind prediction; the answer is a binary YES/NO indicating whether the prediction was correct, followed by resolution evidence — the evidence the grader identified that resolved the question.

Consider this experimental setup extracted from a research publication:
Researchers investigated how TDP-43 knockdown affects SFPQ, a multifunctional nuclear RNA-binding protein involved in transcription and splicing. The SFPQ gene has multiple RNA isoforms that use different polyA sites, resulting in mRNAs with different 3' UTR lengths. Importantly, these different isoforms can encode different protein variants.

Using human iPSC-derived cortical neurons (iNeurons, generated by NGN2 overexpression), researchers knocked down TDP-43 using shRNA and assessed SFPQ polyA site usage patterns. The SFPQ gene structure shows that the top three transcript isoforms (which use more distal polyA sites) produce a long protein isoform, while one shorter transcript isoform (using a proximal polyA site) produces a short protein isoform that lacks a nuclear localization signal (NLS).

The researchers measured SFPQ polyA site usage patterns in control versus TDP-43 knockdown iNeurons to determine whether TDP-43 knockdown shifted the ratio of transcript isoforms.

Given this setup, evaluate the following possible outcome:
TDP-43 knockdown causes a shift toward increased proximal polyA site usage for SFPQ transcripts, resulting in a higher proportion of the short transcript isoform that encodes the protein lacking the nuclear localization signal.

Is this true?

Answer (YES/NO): NO